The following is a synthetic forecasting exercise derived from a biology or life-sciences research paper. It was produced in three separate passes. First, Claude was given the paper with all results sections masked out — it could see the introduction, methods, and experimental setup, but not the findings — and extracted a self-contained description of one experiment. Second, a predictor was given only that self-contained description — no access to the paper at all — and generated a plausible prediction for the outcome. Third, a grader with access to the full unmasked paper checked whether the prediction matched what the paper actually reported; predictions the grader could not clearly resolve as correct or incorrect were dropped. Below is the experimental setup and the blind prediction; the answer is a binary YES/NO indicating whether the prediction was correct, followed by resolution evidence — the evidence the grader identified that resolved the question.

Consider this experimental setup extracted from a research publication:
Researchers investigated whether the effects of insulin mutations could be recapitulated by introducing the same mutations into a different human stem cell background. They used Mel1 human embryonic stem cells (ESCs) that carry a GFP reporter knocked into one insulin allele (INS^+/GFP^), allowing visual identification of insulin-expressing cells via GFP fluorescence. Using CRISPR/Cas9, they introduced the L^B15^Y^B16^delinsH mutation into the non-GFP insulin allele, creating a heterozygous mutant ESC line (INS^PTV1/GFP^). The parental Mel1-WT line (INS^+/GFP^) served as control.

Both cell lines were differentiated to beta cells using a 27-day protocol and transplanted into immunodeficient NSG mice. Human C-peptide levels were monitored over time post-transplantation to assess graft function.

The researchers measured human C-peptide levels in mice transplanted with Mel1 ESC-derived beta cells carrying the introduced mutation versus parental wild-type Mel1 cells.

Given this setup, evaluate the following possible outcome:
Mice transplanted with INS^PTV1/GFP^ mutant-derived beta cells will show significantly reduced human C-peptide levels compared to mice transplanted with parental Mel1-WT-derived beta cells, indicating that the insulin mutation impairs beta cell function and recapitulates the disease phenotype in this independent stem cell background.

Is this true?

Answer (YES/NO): YES